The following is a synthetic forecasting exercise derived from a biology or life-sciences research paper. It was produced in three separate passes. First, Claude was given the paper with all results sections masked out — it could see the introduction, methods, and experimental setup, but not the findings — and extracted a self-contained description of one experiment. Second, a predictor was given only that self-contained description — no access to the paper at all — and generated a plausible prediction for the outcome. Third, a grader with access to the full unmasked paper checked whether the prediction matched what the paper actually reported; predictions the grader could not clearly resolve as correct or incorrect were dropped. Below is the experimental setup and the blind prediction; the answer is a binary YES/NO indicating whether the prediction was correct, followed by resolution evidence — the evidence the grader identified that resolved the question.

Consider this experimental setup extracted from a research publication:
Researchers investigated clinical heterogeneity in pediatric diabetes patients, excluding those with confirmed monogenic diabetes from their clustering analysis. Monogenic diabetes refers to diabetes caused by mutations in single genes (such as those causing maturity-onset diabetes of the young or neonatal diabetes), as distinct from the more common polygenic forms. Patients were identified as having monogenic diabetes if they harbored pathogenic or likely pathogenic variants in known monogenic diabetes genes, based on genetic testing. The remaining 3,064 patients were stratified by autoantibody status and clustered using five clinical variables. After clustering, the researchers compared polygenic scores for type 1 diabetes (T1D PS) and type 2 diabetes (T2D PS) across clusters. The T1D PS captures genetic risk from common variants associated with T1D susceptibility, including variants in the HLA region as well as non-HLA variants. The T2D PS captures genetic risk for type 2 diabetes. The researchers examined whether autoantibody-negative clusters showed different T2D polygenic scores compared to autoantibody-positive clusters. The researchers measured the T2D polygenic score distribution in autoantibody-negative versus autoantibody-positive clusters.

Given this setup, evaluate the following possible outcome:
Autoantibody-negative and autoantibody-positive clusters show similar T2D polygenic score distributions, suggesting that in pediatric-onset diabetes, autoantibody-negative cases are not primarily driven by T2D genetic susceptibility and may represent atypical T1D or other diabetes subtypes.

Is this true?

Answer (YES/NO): NO